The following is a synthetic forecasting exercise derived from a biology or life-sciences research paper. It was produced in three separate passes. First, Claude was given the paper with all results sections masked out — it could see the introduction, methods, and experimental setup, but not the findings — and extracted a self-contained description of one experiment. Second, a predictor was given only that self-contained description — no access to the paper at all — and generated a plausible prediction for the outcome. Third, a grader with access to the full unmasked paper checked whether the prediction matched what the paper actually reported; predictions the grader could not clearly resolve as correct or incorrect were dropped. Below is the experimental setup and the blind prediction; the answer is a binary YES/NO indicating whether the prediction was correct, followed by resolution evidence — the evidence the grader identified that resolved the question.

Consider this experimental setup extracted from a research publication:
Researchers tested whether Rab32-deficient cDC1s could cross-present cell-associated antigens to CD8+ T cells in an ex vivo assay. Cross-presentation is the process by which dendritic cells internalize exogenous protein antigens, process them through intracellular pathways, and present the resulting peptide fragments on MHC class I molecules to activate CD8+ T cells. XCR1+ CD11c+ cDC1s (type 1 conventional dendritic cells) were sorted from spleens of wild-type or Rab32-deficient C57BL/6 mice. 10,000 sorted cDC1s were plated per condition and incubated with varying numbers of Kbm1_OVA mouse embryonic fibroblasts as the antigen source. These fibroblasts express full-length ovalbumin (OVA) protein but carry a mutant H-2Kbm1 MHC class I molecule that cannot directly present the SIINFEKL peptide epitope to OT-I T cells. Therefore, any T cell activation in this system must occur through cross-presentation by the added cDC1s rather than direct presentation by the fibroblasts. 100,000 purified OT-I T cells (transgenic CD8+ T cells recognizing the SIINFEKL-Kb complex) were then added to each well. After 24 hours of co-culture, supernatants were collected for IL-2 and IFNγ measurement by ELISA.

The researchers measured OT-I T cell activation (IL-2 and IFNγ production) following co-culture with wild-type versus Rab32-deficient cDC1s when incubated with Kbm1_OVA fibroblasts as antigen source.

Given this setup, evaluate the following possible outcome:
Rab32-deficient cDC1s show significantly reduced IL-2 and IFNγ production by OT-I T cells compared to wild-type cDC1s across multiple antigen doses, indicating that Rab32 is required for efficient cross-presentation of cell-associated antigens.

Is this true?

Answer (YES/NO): NO